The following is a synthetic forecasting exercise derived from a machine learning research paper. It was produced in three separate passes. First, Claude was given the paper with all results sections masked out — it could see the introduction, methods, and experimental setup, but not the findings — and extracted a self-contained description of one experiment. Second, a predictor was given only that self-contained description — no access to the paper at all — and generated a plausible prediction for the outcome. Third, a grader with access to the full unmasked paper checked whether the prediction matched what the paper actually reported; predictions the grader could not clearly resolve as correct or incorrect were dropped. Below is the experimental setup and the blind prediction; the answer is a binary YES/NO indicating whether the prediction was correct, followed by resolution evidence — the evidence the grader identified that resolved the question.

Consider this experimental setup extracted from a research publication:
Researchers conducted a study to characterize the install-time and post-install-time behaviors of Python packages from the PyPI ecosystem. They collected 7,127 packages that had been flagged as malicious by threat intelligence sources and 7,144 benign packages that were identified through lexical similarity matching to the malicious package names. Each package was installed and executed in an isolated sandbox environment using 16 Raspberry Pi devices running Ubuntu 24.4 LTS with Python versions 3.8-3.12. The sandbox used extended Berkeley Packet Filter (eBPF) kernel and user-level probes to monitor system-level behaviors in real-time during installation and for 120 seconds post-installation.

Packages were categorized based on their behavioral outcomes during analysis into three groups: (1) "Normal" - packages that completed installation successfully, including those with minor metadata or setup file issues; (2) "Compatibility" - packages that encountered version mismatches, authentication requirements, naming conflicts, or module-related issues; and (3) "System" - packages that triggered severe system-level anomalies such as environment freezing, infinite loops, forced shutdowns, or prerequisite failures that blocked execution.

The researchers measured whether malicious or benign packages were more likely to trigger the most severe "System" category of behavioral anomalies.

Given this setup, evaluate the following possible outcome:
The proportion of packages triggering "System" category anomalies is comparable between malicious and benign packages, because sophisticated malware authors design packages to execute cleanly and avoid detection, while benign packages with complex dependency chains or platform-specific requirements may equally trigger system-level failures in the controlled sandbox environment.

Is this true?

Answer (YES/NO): YES